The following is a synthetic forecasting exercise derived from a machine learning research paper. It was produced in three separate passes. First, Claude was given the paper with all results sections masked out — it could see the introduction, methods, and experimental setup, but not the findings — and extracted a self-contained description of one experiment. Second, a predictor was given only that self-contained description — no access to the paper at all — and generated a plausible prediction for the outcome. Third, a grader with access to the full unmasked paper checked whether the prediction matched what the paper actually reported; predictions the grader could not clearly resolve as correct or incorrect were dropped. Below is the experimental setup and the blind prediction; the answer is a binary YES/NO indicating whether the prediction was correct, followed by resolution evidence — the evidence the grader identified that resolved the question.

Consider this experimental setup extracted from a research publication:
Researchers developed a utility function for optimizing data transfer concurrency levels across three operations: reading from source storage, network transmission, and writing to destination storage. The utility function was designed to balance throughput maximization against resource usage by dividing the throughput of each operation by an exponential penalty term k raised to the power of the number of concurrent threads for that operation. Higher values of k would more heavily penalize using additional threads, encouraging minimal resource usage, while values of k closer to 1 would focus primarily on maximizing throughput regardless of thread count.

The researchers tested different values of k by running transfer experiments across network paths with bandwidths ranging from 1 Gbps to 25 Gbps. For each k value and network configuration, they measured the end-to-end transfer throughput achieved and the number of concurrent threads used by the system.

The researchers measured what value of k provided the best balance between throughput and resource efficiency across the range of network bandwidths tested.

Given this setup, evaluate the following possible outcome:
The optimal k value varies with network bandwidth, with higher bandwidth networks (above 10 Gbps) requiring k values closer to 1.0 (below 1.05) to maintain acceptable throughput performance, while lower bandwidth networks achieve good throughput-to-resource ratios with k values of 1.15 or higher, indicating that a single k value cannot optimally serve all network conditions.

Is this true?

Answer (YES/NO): NO